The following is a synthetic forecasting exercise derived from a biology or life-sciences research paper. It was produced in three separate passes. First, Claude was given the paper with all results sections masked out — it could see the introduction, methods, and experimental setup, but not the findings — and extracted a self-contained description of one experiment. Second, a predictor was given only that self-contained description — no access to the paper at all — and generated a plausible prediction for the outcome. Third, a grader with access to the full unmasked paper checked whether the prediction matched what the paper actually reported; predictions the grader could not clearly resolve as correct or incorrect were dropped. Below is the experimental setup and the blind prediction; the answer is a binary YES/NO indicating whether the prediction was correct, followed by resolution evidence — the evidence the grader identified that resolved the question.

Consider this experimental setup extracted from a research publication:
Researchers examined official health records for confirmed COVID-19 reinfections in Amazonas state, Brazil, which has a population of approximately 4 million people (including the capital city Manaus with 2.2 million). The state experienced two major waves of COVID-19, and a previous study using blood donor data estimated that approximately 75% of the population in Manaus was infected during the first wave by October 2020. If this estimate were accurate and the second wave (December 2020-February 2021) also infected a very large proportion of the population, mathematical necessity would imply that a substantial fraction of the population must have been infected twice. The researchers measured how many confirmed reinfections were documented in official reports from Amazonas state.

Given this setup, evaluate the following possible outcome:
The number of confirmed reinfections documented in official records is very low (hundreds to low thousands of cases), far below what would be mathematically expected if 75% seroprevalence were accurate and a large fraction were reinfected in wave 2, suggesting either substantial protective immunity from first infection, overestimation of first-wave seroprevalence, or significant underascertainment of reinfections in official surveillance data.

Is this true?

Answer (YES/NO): NO